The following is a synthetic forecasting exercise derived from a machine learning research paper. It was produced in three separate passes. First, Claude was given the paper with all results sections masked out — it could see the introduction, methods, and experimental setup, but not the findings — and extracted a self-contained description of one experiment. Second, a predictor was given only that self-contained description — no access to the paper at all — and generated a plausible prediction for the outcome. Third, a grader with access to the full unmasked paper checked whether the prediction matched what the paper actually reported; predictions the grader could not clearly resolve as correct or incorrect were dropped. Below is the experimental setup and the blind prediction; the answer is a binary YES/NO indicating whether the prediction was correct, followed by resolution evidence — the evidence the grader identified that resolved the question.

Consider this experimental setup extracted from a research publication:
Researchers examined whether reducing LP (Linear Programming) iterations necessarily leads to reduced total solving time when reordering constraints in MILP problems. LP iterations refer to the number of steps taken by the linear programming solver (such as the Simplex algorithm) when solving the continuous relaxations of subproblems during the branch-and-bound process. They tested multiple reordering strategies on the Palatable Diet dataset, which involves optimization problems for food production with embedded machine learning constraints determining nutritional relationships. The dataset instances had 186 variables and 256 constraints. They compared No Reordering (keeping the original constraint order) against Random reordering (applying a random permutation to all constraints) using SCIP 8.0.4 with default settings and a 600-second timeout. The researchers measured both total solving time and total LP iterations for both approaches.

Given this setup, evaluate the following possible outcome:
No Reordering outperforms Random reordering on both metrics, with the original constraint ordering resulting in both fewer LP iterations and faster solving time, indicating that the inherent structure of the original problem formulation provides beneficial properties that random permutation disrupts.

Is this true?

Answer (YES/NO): NO